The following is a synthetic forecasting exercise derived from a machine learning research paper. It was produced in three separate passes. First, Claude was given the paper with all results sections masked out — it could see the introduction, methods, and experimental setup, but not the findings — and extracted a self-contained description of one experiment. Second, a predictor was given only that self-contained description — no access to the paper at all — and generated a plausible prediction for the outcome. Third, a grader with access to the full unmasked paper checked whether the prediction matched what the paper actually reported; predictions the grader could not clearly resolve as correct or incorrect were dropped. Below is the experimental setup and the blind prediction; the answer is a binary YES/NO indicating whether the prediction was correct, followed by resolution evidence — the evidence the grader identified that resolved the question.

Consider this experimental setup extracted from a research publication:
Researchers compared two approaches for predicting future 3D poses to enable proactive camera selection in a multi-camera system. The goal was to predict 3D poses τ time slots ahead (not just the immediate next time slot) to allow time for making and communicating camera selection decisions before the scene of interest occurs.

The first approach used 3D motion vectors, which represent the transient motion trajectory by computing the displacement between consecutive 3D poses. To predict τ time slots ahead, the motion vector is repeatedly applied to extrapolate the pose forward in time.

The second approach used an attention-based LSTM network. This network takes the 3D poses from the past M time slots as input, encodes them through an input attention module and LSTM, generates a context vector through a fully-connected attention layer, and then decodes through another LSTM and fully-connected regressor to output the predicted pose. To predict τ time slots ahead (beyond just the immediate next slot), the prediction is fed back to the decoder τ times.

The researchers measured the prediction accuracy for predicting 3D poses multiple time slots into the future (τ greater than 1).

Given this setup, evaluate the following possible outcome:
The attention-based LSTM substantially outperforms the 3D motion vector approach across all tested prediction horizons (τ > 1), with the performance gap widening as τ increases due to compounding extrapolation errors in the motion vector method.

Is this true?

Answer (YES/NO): YES